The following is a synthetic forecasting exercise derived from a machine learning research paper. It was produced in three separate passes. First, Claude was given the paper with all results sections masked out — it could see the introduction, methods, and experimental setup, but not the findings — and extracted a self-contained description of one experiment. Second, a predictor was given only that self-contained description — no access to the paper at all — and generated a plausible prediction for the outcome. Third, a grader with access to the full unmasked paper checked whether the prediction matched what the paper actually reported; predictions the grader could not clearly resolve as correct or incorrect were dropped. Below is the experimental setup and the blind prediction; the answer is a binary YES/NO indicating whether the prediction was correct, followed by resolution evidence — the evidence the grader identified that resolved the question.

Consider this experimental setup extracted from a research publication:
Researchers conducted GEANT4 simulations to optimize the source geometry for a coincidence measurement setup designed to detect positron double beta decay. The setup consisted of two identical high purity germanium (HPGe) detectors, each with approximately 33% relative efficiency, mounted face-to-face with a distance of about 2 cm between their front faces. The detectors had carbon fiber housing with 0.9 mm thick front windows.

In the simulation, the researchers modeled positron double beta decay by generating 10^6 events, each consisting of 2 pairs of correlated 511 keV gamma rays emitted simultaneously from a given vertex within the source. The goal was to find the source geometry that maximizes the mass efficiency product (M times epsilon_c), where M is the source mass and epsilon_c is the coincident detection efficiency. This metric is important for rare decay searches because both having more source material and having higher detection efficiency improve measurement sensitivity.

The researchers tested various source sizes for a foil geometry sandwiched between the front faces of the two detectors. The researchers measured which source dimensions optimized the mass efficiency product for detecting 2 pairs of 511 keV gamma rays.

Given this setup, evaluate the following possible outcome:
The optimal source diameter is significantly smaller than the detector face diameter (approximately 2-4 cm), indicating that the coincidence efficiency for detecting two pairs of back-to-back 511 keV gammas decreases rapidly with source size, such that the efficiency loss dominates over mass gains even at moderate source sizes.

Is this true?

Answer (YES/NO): NO